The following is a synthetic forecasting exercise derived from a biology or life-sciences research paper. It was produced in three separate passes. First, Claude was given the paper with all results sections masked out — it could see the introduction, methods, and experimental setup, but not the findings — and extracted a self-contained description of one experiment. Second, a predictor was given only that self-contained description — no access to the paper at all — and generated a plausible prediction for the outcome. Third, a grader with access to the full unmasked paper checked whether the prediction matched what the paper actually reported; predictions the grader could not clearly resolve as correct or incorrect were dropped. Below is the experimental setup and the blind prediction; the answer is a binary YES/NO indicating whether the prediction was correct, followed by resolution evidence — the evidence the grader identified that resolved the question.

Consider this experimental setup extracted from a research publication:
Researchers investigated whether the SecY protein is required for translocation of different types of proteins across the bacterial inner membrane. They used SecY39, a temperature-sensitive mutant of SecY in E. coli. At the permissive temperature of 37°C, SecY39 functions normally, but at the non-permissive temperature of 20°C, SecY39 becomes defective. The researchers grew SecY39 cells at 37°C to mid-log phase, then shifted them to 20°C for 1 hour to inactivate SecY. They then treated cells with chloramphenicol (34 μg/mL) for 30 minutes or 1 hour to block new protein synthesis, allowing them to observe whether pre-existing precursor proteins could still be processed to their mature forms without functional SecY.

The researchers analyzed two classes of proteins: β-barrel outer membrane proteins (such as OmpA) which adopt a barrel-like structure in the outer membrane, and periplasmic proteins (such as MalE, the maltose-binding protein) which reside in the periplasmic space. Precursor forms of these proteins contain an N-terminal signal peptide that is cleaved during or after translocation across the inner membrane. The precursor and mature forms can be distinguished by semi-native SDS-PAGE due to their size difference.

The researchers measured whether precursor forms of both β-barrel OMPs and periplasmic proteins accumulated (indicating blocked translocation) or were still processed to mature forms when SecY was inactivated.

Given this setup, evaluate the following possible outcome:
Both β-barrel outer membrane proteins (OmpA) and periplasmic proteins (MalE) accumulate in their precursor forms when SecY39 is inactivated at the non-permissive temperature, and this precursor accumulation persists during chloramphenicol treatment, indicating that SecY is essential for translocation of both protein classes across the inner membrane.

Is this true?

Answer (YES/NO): NO